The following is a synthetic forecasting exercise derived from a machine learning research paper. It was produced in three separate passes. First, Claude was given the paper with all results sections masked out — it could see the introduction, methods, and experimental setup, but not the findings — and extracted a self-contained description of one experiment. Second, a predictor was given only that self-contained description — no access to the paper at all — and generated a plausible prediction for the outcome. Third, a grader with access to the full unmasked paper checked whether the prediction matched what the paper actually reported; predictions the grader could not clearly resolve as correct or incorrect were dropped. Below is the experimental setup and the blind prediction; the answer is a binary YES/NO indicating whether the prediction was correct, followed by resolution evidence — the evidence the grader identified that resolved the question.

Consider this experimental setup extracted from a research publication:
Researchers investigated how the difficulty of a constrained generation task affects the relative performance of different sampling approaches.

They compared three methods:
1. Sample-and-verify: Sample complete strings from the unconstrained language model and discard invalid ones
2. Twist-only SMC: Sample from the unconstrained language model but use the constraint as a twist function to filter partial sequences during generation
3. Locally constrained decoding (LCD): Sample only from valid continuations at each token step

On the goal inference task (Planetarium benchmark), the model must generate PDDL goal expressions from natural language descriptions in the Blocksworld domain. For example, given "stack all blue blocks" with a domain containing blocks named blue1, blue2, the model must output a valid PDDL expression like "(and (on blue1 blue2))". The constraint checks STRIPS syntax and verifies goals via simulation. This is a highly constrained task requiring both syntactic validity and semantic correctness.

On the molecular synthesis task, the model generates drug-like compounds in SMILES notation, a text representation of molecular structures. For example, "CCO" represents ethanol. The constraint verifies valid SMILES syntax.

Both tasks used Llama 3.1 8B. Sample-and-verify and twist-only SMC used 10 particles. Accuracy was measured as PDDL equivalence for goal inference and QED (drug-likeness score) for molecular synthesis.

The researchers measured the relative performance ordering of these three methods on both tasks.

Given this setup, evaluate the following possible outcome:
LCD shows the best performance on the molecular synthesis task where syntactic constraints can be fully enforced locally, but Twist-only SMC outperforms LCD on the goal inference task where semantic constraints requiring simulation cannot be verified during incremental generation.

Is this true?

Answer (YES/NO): YES